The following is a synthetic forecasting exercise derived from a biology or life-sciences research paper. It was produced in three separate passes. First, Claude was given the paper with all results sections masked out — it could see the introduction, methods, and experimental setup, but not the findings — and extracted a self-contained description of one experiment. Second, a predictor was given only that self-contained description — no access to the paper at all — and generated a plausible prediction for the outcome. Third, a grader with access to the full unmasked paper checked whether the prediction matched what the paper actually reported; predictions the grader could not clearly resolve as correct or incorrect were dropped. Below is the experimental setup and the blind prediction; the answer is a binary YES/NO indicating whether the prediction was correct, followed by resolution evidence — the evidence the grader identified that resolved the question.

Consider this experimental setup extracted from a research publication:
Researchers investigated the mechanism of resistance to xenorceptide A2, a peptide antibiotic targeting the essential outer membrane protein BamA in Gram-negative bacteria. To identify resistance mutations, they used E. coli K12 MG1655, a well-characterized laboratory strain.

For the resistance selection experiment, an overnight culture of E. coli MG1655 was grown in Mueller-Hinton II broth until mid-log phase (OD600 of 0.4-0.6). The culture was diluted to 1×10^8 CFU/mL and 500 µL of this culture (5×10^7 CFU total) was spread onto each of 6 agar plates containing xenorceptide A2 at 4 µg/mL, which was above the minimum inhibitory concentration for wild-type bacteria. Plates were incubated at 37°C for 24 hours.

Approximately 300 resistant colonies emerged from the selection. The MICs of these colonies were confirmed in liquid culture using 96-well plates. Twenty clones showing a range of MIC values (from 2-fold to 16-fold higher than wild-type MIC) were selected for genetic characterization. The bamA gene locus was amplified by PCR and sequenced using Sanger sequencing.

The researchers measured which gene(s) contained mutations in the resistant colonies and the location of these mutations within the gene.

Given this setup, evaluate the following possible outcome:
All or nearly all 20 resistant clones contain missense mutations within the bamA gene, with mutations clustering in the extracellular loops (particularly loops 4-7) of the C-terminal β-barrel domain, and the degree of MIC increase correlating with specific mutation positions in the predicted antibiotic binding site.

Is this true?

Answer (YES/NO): NO